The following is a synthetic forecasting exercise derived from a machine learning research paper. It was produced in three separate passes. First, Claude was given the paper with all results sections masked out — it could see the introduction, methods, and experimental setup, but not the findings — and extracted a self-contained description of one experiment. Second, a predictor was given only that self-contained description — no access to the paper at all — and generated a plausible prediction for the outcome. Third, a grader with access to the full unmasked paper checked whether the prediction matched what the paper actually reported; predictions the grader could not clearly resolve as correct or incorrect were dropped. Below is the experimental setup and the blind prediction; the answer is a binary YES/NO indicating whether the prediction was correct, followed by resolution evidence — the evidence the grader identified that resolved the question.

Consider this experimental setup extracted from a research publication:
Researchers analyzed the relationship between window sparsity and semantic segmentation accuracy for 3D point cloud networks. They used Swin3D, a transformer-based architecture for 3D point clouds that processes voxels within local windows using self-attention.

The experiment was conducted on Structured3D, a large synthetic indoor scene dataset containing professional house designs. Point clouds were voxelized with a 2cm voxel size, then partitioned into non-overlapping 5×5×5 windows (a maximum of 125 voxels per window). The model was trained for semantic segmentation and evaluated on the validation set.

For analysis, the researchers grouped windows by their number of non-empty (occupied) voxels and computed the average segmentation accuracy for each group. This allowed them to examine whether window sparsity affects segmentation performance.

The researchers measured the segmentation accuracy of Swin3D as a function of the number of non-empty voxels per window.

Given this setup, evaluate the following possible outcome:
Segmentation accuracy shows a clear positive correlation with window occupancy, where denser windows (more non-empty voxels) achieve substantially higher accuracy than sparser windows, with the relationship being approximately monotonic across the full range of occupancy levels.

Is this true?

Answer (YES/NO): NO